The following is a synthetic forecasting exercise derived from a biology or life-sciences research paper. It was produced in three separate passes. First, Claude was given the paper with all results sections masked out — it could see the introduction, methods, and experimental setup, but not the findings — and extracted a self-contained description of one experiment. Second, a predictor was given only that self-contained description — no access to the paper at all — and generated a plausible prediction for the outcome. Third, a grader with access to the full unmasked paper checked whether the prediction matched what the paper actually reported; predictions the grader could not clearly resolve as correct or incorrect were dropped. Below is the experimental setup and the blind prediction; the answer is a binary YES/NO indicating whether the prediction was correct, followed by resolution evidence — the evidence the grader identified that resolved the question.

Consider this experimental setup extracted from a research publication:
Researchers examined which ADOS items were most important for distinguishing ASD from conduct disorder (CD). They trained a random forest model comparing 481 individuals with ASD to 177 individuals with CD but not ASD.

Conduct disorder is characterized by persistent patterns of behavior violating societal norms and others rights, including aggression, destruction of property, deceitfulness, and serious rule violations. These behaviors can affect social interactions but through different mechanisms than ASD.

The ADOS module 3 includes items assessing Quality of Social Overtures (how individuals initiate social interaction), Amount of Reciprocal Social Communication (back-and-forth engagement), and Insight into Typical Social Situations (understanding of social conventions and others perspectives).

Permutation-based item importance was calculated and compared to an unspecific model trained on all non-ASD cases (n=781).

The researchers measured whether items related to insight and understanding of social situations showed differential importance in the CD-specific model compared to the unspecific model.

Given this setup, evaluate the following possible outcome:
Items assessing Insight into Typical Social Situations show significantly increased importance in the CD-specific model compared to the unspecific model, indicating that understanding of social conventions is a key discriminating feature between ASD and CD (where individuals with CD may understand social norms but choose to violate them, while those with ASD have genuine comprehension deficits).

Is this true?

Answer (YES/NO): NO